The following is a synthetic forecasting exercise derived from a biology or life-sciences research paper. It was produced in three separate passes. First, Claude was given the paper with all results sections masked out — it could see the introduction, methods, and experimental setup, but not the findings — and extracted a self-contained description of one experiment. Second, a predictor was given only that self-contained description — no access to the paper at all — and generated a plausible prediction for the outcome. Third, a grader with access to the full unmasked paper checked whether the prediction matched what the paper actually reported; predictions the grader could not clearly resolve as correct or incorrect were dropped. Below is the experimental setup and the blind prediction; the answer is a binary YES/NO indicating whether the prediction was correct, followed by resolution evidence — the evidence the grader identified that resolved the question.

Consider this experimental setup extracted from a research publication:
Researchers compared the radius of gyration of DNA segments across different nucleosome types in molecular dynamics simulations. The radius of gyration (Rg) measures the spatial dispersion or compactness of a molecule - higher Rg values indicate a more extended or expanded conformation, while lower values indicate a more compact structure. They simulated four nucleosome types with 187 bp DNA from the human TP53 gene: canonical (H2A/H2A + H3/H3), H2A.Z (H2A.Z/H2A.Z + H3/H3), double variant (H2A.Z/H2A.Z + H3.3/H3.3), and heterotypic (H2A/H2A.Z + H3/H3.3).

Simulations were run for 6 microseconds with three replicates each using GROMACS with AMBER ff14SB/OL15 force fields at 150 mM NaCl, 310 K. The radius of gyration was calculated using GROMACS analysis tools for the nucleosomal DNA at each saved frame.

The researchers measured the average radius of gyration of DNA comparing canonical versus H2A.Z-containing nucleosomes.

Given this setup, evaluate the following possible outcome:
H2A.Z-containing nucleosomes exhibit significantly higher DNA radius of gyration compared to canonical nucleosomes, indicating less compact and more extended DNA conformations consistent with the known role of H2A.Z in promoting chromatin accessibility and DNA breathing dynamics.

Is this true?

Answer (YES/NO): YES